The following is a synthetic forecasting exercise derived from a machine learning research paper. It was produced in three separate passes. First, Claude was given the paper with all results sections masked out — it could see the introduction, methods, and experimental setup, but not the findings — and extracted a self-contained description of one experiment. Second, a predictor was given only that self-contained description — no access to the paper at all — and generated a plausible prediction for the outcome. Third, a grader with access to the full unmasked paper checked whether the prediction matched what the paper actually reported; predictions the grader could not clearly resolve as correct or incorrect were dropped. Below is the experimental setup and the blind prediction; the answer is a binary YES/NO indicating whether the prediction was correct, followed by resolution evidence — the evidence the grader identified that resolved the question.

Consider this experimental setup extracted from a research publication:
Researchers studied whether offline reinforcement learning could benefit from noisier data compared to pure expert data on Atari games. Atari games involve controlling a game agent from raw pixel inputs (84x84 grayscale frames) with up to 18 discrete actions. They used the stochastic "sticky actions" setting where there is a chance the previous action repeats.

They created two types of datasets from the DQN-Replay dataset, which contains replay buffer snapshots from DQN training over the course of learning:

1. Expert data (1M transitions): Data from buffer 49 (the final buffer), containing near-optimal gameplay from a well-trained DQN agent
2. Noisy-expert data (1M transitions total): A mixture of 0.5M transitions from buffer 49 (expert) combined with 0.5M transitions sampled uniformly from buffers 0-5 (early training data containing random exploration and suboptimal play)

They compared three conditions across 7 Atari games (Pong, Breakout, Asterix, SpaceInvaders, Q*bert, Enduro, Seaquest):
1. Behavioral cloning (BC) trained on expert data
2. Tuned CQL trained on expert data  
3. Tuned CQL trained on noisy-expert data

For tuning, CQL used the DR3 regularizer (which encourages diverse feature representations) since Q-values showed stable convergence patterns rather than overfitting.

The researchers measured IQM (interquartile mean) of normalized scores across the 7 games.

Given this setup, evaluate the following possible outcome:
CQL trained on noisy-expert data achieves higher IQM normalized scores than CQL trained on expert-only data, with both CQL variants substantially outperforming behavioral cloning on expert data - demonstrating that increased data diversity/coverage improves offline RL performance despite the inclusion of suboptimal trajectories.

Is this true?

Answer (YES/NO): YES